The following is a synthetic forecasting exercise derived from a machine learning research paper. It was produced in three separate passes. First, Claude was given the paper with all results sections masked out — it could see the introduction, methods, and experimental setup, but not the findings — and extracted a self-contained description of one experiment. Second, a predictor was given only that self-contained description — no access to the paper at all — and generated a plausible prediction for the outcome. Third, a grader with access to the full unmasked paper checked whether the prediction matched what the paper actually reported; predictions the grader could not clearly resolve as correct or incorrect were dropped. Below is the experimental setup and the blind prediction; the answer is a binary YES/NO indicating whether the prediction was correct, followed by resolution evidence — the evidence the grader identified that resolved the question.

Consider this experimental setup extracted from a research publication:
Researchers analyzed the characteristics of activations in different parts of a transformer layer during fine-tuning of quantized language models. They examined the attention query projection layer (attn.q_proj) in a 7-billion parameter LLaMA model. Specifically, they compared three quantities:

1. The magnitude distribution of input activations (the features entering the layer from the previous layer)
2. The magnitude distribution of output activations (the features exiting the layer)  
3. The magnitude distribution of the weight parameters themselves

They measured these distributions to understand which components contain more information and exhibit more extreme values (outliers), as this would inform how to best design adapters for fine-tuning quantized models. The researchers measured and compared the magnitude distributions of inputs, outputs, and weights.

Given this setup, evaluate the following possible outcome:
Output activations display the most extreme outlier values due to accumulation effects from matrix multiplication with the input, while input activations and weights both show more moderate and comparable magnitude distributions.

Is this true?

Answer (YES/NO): NO